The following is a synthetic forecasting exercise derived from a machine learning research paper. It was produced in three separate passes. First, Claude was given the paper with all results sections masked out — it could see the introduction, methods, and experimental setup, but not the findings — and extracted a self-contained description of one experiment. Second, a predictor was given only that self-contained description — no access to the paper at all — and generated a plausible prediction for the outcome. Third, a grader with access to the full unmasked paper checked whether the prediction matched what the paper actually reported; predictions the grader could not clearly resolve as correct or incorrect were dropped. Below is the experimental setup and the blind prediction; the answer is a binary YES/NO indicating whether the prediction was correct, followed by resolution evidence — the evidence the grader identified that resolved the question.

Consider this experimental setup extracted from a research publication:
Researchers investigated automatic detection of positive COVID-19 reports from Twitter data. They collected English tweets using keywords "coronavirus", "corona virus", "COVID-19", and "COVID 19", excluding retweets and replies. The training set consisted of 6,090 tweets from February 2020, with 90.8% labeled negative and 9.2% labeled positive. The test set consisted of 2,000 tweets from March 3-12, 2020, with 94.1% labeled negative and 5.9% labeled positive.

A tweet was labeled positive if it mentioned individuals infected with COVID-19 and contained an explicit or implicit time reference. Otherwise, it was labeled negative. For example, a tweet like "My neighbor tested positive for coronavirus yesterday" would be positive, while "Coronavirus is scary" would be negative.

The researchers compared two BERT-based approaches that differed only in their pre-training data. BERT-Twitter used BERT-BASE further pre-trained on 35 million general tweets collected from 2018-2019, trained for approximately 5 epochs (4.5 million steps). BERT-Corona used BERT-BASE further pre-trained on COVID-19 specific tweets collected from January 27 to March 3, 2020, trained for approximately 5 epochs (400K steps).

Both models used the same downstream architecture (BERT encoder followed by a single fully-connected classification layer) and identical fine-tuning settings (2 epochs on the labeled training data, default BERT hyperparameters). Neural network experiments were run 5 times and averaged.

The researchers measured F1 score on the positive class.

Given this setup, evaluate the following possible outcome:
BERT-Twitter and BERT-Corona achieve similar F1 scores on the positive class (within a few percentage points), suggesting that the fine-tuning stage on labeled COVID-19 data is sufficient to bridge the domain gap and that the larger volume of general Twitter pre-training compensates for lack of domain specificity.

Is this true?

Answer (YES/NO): NO